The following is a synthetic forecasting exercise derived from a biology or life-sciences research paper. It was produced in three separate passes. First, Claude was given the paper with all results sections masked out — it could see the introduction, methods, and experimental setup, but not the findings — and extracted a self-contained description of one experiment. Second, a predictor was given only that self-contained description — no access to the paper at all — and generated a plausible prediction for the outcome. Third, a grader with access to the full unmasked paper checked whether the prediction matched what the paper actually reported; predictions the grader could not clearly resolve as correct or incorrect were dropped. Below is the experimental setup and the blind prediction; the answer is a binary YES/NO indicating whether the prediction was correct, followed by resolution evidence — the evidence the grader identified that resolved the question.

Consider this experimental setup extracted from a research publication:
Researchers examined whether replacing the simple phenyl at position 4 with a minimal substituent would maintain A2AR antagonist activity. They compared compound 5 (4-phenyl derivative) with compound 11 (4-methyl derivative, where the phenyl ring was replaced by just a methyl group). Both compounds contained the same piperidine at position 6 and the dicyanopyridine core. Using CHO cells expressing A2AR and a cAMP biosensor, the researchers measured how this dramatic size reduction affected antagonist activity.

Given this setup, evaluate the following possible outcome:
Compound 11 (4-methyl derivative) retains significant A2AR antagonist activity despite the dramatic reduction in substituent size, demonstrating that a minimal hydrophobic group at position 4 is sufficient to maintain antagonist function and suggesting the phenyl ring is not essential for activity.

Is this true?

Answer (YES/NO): NO